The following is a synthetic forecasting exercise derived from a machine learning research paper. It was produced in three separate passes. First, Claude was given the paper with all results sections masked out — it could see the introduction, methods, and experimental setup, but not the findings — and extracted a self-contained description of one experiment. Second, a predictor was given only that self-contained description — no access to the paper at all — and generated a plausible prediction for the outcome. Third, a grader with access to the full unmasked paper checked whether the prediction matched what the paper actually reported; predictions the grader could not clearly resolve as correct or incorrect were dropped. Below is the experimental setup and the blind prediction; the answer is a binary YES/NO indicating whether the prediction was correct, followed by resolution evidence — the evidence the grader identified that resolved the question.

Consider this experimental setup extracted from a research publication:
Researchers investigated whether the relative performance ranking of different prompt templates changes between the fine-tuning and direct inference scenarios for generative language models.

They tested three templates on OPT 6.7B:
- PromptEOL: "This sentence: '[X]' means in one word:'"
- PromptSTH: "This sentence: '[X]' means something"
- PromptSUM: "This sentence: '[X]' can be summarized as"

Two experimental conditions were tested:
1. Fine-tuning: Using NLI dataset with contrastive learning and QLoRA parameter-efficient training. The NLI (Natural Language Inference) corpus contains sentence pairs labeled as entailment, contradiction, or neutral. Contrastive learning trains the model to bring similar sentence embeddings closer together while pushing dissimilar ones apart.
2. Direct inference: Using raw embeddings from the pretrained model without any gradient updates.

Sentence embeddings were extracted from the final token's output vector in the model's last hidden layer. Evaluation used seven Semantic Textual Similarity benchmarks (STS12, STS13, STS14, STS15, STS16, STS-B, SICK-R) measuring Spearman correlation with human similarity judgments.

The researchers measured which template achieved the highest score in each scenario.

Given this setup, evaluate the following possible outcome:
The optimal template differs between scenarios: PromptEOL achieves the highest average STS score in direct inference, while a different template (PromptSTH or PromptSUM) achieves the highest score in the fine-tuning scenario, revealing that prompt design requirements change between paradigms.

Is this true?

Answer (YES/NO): YES